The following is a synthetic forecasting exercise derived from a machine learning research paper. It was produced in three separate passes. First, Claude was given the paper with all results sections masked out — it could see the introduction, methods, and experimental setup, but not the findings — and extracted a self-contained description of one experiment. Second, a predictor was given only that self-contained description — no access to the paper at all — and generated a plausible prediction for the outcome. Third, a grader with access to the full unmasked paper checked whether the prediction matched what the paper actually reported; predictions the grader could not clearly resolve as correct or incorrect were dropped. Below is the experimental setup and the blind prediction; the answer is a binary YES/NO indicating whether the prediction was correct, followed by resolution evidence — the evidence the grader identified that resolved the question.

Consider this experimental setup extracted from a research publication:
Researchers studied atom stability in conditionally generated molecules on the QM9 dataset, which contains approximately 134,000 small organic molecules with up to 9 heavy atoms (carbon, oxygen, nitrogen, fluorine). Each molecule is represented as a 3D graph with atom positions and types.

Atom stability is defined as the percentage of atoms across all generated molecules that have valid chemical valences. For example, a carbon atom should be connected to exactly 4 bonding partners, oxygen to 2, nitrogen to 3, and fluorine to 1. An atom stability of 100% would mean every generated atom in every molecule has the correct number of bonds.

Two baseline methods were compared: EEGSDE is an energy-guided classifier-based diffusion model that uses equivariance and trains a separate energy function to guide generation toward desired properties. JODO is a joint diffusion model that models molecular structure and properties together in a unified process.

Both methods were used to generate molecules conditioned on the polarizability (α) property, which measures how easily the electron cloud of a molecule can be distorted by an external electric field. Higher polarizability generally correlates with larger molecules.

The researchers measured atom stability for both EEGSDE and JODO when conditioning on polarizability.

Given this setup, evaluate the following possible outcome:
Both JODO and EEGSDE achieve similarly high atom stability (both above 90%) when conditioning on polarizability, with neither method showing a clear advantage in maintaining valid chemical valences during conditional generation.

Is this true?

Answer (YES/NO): YES